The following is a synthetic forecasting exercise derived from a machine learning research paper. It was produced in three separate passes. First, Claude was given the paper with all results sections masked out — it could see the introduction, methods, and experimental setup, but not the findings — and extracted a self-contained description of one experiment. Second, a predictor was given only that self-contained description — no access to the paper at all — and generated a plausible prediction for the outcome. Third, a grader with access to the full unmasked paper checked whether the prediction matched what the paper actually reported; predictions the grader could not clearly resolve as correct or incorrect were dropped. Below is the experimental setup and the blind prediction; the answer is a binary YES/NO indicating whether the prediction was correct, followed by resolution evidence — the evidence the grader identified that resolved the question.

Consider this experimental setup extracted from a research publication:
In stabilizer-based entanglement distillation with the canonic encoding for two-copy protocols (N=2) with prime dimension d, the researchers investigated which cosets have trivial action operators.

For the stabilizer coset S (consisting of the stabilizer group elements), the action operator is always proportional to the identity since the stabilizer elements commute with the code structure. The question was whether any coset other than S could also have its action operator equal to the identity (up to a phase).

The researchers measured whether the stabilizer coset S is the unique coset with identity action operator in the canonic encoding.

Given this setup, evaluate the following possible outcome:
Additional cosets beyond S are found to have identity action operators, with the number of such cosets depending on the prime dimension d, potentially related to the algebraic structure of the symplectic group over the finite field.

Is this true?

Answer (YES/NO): NO